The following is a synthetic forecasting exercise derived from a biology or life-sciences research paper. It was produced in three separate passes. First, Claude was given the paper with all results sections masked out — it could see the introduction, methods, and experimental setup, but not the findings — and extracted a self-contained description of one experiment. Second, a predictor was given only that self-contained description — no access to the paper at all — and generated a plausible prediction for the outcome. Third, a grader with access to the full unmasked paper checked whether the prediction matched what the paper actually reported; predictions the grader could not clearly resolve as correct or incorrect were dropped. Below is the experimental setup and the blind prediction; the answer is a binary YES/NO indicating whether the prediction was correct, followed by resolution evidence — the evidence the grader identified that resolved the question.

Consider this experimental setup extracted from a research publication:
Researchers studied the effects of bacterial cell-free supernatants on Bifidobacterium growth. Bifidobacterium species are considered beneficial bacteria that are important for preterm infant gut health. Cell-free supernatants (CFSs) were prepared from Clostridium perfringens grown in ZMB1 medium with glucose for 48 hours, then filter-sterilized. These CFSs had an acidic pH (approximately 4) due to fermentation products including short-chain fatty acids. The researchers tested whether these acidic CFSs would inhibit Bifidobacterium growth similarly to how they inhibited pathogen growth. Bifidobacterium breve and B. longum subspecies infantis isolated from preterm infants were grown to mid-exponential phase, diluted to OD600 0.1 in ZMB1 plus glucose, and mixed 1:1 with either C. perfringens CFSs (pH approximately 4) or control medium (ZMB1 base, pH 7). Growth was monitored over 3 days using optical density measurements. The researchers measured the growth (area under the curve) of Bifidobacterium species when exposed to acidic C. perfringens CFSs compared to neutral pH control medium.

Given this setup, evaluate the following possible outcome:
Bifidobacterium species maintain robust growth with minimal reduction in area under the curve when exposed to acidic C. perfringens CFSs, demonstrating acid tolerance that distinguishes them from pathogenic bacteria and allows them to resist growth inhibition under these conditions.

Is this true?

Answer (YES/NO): NO